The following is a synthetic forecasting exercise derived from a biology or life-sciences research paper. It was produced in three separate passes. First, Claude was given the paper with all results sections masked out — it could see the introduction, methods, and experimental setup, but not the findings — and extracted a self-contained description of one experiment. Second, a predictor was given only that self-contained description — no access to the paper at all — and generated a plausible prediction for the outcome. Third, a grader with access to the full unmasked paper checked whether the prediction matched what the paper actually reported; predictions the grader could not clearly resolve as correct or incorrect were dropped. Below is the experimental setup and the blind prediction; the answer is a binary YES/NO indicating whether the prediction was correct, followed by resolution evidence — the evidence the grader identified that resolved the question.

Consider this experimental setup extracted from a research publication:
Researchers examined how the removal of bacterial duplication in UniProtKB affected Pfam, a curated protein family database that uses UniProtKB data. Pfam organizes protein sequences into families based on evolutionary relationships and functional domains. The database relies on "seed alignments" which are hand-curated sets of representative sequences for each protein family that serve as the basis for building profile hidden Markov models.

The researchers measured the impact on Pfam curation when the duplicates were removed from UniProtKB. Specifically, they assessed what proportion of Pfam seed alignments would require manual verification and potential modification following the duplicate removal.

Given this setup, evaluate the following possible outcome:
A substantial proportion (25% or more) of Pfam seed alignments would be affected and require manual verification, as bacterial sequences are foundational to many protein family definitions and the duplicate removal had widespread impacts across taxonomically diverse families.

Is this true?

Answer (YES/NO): YES